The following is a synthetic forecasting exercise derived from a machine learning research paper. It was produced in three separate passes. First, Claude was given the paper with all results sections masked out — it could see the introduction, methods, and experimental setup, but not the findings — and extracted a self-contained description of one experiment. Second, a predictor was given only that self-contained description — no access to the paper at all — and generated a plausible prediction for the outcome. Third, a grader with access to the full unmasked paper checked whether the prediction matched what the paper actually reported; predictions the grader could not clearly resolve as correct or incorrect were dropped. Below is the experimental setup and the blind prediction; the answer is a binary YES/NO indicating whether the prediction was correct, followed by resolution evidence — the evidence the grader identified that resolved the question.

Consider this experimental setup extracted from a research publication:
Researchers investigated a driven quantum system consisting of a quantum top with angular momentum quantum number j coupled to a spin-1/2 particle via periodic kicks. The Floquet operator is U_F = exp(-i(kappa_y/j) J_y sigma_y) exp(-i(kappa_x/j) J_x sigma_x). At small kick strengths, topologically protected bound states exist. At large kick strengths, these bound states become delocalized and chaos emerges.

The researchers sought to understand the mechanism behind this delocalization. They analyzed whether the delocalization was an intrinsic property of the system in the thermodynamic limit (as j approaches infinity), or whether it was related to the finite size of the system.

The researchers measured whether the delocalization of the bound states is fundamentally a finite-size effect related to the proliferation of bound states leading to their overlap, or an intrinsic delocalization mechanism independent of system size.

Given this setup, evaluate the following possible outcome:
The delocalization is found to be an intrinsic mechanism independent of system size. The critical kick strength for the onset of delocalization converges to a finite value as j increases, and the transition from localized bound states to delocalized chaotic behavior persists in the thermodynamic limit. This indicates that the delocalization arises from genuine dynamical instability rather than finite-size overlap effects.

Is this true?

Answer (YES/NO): NO